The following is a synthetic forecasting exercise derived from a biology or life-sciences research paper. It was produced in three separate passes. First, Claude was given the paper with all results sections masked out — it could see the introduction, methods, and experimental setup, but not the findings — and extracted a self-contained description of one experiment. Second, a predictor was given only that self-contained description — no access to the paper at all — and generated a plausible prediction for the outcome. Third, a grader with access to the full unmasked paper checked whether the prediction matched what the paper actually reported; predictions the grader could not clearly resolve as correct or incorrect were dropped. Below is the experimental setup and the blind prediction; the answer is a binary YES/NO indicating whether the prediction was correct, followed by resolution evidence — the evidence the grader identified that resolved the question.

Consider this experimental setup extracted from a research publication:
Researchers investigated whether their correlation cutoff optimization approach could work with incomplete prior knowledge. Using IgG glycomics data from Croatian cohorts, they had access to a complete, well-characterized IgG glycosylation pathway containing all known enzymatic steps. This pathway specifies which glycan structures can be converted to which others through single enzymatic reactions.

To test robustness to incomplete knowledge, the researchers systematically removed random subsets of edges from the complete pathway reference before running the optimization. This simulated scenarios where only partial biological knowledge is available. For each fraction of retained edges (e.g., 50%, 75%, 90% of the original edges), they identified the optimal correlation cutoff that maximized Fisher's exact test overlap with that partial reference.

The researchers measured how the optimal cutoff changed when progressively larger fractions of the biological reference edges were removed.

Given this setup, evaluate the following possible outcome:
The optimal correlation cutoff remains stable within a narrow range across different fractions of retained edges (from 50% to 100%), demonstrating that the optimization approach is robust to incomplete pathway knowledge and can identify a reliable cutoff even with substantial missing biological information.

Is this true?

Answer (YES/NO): YES